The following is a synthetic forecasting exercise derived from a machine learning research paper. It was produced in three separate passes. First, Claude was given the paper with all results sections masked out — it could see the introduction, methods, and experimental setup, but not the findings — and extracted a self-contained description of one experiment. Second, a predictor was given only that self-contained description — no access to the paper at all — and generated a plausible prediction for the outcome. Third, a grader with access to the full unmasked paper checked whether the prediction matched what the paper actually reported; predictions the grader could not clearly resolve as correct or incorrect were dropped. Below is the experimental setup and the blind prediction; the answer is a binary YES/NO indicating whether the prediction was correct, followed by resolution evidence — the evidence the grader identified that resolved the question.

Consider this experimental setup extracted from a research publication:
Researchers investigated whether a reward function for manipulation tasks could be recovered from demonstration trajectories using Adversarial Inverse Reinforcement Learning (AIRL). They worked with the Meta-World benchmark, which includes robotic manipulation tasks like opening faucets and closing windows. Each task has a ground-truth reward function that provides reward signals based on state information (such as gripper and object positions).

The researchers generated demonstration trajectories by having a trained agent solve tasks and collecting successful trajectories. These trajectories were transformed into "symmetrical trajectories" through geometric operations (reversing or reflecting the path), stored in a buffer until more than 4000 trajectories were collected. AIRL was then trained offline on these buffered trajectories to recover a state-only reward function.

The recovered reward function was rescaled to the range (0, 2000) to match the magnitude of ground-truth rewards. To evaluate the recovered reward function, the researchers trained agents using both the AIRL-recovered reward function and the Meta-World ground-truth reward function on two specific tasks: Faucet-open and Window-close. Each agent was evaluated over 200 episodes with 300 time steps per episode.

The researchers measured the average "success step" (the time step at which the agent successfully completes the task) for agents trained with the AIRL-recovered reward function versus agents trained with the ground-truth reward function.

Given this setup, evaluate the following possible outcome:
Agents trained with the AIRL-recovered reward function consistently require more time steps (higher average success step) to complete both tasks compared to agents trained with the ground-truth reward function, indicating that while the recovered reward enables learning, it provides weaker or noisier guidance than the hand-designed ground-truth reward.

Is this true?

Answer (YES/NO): NO